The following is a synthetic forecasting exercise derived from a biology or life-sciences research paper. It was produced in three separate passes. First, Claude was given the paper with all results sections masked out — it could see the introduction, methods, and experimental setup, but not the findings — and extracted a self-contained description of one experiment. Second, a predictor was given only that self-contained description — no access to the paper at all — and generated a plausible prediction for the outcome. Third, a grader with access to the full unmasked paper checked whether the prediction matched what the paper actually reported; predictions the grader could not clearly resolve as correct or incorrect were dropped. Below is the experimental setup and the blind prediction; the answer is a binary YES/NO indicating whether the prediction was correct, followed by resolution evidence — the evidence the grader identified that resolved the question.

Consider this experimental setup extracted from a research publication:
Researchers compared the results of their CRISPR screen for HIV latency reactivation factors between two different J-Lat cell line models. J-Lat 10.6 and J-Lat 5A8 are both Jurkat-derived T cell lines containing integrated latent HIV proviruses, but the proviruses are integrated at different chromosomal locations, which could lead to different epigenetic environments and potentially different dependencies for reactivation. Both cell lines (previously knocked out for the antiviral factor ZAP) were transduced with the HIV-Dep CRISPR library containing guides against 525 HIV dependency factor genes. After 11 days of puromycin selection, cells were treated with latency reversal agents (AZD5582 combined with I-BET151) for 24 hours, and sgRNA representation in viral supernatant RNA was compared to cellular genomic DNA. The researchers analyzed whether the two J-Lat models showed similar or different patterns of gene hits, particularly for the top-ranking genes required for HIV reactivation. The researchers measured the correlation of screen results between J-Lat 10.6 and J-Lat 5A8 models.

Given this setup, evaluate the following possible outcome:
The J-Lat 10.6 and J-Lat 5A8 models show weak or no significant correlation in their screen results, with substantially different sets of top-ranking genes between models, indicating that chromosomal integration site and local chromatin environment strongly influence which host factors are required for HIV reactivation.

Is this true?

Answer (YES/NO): NO